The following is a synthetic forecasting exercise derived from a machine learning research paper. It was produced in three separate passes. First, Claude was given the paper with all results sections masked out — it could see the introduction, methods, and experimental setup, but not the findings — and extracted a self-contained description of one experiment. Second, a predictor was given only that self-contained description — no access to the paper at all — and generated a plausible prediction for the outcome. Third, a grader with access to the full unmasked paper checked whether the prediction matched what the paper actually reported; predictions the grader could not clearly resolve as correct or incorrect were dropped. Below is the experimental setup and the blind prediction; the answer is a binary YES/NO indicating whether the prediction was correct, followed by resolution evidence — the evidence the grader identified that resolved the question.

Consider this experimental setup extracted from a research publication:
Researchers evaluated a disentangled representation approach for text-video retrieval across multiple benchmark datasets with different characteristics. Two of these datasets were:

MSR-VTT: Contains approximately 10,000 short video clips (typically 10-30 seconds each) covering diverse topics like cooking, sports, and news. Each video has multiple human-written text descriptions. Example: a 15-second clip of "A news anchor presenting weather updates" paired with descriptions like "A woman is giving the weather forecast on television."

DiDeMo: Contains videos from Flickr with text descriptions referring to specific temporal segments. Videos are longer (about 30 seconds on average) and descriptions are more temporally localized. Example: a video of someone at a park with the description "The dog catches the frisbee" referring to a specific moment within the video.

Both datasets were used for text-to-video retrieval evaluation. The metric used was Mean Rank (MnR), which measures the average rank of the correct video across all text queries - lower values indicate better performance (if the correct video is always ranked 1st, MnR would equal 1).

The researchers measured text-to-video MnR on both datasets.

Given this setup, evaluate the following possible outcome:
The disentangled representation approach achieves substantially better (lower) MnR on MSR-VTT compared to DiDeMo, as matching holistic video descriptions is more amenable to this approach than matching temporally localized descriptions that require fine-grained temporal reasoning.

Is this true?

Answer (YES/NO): NO